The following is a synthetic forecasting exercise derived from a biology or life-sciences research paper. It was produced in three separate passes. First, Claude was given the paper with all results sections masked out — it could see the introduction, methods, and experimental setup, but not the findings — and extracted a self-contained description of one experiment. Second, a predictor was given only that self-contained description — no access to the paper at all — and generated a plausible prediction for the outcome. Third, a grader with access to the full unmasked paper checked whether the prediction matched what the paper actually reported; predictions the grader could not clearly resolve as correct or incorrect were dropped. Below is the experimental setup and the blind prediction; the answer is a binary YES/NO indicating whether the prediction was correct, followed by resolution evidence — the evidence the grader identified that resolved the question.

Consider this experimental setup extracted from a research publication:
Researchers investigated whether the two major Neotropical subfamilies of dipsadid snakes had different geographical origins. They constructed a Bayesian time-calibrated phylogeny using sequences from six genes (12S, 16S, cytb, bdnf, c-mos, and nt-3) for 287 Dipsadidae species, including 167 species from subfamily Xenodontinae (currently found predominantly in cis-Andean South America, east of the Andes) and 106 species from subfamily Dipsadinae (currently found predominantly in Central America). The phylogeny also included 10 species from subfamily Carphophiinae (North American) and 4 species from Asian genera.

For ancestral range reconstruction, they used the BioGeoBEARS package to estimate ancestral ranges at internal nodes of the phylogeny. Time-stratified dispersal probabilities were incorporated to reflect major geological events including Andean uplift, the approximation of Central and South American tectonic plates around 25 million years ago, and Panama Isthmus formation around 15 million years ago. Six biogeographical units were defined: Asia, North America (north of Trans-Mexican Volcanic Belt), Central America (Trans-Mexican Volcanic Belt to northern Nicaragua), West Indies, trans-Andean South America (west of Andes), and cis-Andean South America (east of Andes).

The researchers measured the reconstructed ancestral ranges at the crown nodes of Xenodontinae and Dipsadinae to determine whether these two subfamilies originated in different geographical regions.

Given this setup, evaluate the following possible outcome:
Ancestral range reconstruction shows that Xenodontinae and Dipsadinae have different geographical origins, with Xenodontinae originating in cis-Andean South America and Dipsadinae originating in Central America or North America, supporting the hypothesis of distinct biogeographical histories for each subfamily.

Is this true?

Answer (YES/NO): NO